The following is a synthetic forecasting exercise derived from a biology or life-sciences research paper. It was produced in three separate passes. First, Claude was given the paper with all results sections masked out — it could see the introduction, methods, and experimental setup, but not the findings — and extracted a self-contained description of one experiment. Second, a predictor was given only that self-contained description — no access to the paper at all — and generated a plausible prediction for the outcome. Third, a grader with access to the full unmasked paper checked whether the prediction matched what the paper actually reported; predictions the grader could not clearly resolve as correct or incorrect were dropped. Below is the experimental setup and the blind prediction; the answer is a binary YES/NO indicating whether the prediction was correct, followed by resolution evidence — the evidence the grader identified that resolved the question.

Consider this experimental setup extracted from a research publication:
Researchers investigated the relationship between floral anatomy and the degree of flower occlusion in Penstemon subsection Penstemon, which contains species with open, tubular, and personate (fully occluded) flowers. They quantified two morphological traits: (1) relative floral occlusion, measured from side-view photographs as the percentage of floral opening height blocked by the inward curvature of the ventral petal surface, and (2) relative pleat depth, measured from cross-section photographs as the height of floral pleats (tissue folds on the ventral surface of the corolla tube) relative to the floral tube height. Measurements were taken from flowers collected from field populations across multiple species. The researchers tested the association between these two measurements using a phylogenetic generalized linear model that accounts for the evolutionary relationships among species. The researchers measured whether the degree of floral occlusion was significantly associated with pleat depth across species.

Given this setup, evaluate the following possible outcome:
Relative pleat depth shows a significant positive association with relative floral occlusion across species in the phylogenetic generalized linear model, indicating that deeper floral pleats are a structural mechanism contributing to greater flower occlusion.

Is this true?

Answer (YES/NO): YES